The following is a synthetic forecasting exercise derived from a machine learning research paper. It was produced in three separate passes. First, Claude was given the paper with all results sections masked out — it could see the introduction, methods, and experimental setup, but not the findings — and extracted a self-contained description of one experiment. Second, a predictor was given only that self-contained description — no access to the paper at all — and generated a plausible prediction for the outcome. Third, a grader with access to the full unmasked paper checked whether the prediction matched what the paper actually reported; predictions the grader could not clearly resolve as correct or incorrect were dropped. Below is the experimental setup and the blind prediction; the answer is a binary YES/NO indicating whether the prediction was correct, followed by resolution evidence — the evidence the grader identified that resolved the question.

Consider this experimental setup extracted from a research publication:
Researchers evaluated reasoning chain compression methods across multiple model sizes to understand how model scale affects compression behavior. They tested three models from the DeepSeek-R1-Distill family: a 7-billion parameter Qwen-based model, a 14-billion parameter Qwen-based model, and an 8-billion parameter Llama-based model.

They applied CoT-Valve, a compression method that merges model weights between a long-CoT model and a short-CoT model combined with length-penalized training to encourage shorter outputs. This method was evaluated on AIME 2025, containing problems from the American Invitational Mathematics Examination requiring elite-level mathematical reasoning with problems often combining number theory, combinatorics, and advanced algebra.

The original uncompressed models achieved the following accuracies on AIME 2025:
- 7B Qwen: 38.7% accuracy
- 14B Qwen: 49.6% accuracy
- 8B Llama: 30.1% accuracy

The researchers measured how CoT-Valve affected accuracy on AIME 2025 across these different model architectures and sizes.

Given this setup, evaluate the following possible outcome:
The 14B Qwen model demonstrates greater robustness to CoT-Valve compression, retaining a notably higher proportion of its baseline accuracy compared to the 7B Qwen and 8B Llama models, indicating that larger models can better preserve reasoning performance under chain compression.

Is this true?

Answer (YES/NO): NO